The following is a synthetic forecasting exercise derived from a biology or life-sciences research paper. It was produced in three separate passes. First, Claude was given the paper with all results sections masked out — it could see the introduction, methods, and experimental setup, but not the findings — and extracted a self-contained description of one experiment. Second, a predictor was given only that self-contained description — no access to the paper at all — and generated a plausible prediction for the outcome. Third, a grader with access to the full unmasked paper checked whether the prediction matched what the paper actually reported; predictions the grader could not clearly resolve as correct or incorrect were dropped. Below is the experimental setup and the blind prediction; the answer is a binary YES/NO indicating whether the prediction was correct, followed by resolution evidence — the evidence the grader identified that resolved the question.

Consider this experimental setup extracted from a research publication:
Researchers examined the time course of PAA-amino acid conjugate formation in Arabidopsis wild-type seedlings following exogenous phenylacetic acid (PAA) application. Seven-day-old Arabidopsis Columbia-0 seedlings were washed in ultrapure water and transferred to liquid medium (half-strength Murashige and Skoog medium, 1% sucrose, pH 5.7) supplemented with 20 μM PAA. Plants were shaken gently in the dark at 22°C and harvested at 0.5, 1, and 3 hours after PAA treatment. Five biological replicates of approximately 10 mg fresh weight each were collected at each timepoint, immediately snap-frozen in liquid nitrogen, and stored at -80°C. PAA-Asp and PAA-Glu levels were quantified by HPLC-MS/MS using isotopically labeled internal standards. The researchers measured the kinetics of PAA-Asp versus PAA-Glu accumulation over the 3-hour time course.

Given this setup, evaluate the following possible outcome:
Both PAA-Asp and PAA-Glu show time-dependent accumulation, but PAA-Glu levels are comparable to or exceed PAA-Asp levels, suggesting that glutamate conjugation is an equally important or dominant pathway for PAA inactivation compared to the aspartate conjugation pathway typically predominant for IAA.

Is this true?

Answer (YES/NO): NO